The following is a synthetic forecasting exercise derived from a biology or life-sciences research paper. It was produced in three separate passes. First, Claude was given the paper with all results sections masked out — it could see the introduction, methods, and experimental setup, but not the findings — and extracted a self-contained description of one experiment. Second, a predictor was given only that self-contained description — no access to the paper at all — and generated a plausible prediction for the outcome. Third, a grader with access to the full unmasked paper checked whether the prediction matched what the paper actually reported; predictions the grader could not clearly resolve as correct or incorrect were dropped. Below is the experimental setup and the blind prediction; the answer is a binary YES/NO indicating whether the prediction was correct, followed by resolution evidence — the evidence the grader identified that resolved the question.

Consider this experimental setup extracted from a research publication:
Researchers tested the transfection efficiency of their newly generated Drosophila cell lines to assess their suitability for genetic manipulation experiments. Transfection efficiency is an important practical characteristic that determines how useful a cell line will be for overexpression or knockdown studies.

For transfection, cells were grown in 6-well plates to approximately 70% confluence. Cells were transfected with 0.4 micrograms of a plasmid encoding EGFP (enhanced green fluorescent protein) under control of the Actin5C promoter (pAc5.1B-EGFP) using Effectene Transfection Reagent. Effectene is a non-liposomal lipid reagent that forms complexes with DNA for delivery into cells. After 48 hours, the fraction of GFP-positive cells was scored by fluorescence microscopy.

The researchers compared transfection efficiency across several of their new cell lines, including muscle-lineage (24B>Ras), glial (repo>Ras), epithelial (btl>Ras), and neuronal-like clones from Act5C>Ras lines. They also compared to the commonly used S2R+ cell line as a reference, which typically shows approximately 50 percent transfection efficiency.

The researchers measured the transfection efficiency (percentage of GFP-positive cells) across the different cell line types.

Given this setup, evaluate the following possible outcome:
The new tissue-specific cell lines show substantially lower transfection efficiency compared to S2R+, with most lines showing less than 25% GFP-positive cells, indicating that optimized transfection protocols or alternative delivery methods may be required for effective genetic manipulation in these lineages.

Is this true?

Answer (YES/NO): NO